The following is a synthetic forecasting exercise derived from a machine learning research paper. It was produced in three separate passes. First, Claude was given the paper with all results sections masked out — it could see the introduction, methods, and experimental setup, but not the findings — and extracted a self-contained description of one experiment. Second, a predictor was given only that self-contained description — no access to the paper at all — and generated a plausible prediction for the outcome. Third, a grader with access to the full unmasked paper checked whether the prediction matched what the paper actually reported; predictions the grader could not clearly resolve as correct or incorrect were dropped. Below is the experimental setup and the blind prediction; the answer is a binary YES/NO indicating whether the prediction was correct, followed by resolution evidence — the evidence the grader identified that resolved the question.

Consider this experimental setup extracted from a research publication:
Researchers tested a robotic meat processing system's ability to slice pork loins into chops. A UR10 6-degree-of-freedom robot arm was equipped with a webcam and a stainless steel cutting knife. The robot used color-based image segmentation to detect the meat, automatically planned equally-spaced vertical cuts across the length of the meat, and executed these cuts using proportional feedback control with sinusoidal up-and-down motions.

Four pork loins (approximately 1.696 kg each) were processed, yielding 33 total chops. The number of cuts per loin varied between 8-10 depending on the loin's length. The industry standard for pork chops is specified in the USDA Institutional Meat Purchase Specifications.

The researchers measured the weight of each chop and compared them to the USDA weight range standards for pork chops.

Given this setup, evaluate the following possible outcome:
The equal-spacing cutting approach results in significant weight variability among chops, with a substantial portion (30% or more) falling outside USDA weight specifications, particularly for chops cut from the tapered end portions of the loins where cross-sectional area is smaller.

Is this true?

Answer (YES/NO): NO